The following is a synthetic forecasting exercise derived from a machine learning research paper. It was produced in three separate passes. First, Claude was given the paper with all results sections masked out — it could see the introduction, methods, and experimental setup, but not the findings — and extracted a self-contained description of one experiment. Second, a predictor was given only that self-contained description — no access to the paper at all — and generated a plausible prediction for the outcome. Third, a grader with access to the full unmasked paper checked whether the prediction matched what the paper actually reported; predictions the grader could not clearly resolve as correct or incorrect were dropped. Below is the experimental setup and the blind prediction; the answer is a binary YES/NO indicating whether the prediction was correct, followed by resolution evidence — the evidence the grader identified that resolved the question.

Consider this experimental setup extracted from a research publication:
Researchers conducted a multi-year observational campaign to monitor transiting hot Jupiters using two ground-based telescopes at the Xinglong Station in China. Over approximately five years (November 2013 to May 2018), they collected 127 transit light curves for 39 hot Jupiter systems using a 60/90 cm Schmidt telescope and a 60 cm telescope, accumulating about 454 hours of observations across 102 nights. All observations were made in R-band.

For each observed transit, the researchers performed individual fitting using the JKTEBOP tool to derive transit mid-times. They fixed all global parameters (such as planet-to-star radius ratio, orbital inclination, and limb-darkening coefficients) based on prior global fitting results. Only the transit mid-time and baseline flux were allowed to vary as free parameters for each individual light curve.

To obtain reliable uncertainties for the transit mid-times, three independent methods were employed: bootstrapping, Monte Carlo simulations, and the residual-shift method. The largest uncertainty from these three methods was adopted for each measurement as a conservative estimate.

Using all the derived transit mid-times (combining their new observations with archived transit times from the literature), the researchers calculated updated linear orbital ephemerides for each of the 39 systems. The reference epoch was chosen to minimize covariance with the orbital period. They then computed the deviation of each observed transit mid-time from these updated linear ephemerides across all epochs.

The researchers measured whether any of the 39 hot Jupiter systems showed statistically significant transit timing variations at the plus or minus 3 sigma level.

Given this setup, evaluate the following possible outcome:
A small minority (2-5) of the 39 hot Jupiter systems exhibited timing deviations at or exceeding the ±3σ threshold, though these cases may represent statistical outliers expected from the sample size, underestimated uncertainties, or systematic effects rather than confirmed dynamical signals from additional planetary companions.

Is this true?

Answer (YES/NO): NO